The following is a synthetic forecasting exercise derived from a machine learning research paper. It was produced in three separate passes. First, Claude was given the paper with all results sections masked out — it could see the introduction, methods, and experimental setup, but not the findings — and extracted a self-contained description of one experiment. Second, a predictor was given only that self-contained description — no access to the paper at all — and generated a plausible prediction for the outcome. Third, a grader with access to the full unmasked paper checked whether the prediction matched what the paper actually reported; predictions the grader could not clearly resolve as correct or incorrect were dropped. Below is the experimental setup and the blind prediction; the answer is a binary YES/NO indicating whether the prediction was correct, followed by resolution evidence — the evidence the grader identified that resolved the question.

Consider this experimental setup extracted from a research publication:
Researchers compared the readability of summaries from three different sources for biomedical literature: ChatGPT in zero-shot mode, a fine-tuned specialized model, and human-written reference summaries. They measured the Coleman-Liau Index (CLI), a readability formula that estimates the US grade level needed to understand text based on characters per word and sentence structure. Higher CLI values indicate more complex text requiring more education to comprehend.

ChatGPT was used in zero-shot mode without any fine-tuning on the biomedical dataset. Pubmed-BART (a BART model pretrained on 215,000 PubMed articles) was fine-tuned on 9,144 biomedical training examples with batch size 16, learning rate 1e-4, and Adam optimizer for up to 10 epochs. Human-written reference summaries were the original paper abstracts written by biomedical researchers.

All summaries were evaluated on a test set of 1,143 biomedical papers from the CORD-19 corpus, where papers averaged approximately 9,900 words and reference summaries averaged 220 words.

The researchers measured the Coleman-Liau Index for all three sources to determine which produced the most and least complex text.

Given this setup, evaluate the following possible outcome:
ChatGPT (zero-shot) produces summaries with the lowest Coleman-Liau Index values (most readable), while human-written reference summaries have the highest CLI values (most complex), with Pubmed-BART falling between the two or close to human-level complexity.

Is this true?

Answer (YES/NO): NO